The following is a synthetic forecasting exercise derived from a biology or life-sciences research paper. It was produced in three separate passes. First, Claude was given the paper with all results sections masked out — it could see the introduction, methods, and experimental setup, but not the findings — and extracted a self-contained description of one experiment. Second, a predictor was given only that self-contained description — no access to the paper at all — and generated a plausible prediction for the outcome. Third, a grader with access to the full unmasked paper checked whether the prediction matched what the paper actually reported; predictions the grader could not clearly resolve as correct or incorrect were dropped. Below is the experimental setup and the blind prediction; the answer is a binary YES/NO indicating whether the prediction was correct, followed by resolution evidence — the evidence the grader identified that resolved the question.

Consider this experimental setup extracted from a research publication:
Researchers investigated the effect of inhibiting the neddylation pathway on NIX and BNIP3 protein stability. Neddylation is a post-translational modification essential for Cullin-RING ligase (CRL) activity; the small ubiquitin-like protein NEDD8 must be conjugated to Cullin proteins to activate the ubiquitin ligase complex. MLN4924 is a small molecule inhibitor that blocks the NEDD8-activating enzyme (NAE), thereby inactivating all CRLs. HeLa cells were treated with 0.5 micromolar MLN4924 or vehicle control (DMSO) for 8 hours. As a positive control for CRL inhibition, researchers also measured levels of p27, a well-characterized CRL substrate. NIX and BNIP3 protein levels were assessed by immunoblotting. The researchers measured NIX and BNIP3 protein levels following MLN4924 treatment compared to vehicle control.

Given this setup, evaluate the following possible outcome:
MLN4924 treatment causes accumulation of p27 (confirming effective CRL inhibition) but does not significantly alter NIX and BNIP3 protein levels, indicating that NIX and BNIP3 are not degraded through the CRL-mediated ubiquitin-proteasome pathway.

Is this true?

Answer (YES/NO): NO